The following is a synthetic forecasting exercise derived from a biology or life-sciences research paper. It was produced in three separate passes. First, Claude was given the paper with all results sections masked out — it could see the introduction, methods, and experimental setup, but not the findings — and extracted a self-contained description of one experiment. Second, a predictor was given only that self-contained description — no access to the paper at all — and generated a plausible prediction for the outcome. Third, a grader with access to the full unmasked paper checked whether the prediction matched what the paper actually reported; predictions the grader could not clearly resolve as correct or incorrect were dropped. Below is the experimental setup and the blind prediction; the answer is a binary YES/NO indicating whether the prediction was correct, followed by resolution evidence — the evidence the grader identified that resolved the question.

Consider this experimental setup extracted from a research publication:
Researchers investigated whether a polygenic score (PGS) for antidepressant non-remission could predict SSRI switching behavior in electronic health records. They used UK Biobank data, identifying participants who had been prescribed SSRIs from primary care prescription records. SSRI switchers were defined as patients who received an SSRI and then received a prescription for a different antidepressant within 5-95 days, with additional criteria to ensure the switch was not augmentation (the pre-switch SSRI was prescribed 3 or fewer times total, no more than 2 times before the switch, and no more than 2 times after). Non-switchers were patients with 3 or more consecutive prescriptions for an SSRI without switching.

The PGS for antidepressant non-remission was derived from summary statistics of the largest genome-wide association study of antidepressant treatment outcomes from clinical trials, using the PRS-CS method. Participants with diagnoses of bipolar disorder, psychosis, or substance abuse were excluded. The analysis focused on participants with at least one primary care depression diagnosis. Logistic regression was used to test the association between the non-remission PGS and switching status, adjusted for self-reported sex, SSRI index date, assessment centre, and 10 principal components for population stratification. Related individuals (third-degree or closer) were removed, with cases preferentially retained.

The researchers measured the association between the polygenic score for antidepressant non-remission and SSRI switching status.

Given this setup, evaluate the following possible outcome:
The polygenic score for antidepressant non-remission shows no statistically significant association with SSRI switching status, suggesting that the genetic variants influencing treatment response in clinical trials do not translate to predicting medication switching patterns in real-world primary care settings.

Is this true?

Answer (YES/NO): NO